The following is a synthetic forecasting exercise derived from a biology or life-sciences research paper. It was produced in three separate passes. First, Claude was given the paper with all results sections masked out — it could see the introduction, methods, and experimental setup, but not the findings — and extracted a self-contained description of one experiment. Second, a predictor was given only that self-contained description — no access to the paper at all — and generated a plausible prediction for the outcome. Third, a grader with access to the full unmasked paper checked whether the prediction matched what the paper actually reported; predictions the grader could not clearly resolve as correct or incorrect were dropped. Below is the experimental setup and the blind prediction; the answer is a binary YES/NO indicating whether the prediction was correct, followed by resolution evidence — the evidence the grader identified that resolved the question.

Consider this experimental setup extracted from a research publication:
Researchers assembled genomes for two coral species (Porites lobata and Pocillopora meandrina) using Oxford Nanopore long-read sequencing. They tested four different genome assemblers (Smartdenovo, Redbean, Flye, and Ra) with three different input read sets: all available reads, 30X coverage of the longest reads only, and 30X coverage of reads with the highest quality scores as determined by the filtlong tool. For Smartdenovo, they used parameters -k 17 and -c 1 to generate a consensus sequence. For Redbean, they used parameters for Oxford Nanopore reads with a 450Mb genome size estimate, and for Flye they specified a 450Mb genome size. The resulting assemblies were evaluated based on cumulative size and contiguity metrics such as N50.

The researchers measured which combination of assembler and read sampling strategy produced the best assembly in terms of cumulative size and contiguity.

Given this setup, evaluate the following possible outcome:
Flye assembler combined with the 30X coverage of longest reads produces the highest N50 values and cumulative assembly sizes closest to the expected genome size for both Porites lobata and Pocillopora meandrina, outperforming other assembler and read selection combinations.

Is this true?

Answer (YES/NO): NO